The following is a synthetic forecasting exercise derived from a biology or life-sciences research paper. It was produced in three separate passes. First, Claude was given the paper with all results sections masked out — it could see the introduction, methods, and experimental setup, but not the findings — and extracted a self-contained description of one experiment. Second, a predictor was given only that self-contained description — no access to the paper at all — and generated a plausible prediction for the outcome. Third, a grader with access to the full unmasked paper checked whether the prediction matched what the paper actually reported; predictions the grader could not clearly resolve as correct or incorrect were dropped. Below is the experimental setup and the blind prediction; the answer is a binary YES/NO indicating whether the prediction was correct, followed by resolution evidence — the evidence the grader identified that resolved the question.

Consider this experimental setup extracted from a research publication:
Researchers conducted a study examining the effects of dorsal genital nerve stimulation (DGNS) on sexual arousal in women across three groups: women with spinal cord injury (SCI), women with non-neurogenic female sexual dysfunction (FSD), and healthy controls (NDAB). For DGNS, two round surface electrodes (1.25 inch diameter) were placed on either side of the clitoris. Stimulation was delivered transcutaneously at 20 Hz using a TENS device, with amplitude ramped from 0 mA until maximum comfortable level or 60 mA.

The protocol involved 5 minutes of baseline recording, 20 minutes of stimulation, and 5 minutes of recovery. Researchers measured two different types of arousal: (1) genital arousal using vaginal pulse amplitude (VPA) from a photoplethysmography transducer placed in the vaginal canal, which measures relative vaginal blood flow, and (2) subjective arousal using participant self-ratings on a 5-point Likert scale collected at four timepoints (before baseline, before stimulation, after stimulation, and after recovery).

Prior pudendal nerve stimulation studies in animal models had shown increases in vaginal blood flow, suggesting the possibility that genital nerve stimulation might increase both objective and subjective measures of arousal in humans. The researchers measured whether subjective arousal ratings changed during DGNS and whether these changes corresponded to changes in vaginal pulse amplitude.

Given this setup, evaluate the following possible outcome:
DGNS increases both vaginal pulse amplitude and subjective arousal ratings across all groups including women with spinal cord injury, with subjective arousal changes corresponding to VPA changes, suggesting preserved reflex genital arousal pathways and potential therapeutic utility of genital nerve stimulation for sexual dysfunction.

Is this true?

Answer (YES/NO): NO